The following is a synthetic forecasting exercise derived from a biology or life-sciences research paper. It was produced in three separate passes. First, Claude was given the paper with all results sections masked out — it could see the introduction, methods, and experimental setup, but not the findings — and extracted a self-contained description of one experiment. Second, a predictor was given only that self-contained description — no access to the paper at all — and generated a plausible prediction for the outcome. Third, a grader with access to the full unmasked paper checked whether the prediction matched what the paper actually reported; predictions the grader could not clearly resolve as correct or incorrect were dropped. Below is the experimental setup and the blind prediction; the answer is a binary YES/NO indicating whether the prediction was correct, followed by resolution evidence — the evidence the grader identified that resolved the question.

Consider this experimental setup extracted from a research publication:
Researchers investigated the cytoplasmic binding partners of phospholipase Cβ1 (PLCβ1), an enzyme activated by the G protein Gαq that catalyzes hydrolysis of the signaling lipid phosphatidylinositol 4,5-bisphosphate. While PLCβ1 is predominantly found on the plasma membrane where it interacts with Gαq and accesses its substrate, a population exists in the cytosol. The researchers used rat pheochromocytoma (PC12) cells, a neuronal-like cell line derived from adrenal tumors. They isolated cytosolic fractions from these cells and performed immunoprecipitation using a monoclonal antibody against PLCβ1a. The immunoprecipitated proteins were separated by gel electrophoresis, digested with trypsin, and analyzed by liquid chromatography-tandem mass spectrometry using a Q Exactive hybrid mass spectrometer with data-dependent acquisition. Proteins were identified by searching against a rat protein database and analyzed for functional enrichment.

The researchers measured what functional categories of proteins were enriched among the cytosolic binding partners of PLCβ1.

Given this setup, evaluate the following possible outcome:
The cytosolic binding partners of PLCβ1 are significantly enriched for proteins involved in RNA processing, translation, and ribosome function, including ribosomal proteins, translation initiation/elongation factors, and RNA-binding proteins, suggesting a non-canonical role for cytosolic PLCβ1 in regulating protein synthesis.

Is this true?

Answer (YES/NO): YES